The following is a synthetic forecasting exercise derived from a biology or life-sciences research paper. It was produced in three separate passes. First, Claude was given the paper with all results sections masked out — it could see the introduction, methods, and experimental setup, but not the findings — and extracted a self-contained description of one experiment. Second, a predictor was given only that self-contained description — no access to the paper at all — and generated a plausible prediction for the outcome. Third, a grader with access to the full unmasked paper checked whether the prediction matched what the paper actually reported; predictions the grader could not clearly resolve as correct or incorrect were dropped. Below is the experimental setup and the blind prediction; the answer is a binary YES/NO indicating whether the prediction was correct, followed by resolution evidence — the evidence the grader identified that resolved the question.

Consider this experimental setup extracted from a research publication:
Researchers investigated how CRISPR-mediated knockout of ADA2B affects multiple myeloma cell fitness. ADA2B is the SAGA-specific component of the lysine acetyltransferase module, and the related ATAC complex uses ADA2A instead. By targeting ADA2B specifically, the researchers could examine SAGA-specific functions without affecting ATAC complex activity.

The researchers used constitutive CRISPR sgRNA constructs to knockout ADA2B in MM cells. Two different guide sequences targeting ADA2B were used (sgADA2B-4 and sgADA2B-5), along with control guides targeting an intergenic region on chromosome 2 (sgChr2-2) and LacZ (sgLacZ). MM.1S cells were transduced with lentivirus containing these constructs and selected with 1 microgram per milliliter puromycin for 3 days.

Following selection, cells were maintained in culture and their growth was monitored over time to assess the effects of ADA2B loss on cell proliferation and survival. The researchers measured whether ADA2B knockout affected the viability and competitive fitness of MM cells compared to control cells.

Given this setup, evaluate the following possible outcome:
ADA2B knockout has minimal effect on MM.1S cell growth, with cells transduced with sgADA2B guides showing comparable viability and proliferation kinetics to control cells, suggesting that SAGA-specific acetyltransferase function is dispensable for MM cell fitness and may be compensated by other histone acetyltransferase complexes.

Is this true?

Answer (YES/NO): NO